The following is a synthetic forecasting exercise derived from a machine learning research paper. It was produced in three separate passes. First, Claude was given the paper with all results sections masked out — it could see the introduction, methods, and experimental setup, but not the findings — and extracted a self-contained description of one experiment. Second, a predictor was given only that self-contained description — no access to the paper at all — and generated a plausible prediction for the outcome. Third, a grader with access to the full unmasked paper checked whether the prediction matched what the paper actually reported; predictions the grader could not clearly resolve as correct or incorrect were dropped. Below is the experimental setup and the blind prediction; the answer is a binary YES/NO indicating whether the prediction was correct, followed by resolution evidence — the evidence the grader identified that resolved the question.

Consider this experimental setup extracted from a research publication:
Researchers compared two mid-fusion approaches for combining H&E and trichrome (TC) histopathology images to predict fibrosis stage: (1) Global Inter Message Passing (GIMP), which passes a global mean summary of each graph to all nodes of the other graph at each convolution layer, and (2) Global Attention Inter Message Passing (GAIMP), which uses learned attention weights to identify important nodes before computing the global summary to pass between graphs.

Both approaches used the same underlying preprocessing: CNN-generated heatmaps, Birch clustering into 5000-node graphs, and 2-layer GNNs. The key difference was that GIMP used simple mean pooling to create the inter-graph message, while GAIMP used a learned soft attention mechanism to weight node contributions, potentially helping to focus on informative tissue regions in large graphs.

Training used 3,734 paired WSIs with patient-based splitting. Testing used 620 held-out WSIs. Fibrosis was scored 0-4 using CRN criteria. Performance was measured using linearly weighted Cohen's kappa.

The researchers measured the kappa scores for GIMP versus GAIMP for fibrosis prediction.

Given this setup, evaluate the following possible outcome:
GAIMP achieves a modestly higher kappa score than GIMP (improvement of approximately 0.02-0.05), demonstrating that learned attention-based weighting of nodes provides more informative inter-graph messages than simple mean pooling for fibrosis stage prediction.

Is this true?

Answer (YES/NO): YES